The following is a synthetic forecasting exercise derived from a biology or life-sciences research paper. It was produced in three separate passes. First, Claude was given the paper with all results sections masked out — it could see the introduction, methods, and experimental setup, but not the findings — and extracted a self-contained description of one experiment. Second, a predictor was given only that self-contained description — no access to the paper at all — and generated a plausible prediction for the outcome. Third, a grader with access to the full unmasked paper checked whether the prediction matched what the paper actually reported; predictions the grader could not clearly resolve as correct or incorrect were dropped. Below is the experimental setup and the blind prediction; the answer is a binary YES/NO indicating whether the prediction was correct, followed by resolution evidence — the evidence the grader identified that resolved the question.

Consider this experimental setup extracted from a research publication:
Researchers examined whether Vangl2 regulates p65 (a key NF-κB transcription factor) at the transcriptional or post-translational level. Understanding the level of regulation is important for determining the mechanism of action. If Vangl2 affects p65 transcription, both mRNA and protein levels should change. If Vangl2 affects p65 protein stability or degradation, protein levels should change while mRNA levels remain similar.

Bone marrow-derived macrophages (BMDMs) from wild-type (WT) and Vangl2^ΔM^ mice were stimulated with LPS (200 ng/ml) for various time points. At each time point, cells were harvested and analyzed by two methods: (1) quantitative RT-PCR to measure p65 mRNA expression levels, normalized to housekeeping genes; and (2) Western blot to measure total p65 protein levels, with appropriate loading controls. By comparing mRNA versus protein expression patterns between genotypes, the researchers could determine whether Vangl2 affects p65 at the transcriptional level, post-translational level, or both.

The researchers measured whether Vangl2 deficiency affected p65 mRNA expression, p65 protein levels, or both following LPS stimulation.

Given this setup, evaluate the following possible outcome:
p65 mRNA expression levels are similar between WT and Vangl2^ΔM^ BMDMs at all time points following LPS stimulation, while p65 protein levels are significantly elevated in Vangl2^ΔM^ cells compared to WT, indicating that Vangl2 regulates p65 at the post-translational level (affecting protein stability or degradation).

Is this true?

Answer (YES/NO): YES